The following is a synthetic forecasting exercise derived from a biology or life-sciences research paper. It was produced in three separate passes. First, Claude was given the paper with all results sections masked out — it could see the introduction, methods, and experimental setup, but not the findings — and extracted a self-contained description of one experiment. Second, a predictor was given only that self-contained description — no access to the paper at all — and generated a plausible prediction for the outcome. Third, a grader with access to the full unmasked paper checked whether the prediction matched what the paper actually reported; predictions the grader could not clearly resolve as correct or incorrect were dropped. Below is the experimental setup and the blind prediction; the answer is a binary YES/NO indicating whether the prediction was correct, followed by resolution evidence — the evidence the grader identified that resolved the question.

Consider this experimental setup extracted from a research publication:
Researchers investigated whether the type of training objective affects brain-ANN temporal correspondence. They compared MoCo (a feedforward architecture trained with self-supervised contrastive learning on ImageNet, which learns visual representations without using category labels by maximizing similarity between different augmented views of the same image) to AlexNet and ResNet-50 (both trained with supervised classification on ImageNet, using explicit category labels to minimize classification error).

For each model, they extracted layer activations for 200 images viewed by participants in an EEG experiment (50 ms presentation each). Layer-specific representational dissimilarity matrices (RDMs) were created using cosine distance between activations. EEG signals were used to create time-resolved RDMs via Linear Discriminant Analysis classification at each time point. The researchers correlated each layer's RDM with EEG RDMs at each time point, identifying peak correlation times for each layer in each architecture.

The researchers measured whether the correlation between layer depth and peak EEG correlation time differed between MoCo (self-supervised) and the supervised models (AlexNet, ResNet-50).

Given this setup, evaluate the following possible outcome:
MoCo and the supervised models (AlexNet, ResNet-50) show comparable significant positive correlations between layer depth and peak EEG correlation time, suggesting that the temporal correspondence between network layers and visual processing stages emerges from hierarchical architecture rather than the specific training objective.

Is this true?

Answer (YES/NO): YES